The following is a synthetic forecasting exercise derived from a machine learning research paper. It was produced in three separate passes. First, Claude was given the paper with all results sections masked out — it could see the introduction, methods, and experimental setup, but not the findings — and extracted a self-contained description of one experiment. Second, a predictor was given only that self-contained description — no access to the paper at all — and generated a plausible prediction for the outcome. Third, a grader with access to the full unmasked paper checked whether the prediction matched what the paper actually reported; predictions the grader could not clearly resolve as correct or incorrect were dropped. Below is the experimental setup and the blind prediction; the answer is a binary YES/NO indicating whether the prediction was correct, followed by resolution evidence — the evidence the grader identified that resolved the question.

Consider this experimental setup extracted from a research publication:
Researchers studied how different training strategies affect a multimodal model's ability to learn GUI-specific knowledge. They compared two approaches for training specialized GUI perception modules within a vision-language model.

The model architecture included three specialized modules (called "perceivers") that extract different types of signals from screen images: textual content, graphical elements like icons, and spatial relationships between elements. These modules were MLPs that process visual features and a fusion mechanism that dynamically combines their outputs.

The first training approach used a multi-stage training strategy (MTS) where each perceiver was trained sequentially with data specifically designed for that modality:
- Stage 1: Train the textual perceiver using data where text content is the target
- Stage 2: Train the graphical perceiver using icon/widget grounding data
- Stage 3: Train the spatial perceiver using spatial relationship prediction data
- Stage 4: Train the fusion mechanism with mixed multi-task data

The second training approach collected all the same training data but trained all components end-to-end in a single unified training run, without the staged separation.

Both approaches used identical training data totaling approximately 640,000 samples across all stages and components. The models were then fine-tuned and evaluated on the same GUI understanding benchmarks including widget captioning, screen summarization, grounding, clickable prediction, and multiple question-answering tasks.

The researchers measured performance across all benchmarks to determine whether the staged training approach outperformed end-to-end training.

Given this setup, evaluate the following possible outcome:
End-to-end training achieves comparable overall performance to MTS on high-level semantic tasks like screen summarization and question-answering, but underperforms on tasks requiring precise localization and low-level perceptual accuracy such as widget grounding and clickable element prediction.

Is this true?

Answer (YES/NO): NO